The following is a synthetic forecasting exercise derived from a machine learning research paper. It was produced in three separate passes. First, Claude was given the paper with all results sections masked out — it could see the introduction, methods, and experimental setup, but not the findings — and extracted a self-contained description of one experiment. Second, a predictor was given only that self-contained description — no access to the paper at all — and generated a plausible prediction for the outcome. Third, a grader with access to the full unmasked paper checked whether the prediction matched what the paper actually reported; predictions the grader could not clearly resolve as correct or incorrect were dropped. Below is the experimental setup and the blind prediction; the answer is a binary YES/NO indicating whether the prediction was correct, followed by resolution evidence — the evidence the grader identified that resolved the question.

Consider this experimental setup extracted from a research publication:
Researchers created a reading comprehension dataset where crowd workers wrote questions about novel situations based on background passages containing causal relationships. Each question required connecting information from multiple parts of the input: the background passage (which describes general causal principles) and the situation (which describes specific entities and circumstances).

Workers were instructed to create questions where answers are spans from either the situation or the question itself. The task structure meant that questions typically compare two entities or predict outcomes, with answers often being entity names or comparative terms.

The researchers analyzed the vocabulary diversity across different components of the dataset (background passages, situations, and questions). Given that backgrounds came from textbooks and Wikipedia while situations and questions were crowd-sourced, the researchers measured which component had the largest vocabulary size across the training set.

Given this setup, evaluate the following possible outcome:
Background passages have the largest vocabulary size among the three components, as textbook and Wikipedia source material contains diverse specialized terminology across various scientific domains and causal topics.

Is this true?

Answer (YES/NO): YES